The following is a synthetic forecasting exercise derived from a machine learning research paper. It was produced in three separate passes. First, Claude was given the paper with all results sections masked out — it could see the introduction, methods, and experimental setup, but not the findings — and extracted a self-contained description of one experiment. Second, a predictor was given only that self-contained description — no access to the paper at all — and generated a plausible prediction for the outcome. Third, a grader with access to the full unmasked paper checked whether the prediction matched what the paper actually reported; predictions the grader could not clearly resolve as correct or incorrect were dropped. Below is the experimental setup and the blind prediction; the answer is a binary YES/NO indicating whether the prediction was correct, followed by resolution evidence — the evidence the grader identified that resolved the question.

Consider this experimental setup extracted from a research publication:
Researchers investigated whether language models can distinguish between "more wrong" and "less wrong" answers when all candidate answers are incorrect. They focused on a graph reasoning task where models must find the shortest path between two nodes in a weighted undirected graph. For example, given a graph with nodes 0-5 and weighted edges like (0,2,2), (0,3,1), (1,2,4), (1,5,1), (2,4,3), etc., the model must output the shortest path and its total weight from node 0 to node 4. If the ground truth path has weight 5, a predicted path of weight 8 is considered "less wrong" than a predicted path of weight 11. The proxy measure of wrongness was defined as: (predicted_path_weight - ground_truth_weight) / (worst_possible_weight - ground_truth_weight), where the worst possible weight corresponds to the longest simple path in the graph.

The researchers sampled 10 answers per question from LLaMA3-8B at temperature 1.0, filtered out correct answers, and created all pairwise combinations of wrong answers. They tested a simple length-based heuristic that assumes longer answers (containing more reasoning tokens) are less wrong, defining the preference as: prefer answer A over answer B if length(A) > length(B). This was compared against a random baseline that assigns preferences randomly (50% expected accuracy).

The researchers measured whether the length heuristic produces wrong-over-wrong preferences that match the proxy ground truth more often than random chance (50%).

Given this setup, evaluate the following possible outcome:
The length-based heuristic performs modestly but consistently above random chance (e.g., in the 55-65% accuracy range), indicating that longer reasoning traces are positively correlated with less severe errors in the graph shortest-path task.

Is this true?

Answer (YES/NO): NO